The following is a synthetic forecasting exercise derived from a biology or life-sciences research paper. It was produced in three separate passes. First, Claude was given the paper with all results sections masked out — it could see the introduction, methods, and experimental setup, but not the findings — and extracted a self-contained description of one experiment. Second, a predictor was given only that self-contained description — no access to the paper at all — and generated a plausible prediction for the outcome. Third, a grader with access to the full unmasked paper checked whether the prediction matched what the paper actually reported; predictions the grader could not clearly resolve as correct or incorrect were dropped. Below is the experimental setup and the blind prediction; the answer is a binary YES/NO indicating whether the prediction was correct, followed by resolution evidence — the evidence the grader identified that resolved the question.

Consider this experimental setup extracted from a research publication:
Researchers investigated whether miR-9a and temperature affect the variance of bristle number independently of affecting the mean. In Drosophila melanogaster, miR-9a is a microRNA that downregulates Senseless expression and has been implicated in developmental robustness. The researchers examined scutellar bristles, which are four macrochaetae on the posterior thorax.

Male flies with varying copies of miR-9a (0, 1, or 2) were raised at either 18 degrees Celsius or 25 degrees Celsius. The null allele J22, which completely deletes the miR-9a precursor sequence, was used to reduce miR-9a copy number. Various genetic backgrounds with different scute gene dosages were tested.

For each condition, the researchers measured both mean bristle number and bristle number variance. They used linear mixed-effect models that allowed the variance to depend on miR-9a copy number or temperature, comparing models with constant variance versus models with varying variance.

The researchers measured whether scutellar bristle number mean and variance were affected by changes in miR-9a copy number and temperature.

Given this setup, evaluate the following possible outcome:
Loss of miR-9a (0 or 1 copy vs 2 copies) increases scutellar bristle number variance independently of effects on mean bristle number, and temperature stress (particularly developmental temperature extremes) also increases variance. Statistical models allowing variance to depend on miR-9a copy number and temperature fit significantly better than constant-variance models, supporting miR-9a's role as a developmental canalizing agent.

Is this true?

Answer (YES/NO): YES